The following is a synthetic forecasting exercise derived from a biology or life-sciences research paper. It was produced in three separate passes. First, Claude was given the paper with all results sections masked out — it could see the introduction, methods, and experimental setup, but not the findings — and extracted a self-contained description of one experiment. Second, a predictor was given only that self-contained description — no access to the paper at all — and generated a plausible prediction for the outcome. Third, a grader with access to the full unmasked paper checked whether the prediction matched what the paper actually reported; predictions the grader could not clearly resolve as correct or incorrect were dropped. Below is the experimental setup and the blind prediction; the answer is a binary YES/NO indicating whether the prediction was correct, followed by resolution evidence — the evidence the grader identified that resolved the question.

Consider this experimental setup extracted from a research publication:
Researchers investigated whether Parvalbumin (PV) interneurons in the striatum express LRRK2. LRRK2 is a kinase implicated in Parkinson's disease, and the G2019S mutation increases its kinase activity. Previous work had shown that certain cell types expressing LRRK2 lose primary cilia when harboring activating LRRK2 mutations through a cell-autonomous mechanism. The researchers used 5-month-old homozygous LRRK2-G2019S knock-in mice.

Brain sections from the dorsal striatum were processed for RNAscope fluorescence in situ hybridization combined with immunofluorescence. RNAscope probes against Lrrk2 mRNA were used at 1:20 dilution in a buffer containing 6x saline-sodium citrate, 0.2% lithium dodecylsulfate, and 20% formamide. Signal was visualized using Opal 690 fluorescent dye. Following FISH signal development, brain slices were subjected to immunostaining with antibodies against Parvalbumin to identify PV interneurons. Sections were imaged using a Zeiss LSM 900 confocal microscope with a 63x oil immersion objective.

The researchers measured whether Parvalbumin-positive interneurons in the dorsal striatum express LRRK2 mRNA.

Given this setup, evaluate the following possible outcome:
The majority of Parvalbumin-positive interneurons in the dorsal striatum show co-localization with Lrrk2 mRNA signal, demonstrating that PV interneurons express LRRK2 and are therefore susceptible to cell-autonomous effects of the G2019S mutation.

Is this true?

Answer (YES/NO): YES